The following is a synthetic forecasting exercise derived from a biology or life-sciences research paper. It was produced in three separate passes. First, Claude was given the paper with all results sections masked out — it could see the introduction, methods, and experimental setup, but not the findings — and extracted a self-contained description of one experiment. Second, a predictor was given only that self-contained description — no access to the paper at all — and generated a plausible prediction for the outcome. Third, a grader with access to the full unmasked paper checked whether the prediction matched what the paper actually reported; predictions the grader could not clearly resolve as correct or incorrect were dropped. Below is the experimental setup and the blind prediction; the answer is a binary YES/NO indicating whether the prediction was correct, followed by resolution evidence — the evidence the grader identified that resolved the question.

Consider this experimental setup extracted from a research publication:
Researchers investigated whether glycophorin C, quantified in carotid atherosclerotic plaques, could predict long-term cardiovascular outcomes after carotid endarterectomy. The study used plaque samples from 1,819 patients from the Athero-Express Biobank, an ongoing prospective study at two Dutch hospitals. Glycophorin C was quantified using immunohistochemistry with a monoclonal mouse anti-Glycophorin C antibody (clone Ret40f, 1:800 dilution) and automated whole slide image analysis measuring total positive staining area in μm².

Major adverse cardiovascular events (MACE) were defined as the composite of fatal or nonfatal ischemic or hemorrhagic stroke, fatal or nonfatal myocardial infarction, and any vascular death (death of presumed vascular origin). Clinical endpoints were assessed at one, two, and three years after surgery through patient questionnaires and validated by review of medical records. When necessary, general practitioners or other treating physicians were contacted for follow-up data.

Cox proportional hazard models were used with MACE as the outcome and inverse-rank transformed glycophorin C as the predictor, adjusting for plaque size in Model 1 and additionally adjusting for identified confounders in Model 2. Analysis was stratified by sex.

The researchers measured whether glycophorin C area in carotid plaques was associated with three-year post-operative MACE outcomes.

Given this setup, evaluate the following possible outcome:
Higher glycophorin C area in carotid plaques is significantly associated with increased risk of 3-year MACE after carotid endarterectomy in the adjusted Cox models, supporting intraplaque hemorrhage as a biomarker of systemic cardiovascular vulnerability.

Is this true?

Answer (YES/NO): NO